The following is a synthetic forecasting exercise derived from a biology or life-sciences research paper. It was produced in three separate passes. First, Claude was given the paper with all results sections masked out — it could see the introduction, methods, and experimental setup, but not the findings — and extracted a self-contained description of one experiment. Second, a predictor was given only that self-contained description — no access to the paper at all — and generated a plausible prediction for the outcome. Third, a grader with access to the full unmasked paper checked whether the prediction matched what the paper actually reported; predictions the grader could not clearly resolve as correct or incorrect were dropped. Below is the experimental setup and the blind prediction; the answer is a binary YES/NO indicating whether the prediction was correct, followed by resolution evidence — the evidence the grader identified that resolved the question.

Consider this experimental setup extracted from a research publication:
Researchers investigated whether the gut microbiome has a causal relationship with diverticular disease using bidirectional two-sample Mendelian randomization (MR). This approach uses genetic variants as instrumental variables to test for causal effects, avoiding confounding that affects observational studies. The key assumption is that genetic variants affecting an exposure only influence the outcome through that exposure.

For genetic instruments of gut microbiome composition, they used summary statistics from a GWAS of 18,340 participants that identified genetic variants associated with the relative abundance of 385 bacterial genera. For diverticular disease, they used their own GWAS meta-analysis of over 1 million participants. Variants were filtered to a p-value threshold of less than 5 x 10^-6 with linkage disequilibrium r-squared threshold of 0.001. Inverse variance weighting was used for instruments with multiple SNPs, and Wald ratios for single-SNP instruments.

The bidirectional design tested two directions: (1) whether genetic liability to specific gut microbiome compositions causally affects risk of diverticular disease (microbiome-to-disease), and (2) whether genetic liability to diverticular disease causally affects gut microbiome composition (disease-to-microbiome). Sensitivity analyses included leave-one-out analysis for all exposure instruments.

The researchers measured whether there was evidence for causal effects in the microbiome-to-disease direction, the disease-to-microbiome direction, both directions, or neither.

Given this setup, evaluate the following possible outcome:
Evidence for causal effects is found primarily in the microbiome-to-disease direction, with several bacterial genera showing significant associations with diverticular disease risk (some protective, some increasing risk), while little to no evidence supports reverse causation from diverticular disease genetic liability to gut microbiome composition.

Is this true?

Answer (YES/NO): YES